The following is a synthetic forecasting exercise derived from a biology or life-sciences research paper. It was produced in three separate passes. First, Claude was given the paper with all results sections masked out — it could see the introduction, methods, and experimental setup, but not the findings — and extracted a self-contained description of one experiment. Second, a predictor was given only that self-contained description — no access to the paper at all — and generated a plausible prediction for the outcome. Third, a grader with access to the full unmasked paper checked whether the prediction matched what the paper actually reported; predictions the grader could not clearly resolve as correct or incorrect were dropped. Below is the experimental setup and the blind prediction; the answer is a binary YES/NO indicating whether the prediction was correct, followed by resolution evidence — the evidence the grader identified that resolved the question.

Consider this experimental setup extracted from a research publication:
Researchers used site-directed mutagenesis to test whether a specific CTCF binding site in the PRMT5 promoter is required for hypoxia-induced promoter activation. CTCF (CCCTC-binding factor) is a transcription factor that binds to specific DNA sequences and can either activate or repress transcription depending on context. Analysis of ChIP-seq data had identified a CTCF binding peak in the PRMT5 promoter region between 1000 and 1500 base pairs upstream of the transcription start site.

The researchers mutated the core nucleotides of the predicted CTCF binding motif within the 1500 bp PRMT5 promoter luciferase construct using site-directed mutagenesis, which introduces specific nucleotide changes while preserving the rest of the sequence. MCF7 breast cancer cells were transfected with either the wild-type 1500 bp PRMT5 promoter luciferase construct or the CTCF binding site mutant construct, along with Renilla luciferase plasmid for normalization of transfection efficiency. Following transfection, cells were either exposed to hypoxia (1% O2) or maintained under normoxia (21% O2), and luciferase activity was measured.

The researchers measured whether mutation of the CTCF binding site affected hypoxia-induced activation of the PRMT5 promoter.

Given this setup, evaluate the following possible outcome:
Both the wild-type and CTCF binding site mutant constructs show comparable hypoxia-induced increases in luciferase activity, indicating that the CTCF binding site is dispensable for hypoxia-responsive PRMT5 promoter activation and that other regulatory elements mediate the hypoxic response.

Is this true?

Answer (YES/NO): NO